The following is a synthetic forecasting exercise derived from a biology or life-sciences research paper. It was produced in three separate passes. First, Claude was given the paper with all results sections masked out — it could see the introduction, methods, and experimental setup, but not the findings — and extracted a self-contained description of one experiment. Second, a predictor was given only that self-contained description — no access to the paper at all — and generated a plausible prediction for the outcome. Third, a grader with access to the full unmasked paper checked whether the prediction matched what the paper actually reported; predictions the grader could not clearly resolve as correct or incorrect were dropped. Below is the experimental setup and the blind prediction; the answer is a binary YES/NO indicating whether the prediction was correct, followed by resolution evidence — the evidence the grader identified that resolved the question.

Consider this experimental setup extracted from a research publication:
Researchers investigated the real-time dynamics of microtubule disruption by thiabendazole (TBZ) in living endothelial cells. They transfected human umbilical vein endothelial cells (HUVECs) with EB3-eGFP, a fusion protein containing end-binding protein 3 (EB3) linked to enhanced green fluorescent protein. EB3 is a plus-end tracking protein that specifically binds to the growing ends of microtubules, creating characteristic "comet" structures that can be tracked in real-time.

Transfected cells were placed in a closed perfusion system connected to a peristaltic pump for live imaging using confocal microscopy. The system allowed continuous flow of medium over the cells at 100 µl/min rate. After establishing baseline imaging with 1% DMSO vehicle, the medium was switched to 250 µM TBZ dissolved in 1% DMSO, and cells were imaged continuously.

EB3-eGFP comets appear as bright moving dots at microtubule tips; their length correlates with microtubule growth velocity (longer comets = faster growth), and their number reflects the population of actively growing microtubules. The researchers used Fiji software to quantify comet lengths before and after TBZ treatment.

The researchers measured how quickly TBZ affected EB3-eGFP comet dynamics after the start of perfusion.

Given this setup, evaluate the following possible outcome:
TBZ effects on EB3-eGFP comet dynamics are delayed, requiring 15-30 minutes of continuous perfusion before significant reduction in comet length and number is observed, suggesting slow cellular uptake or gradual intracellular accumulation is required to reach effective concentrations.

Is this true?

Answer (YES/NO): YES